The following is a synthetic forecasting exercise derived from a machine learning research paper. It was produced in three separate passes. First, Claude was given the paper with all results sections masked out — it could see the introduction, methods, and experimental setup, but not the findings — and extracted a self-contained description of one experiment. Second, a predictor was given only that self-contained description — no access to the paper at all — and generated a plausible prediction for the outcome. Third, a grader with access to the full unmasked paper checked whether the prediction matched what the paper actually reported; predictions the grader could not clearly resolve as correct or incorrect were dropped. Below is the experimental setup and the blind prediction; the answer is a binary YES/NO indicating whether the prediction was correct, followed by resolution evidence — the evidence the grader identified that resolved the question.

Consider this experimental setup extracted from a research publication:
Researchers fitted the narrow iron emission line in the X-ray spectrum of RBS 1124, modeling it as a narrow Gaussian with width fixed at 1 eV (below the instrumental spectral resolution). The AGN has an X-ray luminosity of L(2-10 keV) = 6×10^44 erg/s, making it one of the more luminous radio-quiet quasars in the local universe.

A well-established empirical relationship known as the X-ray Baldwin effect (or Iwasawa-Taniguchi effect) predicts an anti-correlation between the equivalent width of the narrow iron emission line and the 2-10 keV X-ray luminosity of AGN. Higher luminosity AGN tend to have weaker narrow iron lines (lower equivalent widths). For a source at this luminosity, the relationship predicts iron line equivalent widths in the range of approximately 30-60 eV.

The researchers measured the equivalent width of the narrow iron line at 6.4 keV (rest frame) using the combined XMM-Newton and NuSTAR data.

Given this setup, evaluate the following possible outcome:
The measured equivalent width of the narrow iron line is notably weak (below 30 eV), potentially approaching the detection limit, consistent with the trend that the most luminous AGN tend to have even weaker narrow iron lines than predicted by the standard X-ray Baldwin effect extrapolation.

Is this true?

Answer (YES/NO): NO